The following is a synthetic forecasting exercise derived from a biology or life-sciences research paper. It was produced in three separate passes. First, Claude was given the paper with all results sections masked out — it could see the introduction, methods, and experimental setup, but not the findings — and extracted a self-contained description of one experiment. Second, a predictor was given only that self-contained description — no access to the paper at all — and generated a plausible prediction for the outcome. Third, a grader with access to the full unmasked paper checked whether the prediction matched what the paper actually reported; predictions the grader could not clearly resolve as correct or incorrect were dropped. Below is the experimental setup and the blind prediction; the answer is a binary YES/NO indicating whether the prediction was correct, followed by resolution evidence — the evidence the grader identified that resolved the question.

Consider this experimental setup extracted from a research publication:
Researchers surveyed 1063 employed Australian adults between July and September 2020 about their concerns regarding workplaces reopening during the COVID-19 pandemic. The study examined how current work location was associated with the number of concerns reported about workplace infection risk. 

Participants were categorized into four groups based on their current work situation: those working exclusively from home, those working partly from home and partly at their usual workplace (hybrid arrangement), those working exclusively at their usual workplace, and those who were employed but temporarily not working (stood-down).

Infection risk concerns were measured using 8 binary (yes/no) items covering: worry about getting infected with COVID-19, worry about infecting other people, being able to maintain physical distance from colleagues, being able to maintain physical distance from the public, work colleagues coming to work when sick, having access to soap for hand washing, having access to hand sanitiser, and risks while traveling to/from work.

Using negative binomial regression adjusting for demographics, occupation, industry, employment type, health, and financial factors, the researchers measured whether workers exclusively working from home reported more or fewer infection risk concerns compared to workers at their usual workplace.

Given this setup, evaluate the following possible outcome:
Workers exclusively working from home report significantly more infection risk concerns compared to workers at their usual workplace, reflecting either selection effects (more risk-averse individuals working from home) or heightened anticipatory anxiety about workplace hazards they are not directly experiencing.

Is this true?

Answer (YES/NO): YES